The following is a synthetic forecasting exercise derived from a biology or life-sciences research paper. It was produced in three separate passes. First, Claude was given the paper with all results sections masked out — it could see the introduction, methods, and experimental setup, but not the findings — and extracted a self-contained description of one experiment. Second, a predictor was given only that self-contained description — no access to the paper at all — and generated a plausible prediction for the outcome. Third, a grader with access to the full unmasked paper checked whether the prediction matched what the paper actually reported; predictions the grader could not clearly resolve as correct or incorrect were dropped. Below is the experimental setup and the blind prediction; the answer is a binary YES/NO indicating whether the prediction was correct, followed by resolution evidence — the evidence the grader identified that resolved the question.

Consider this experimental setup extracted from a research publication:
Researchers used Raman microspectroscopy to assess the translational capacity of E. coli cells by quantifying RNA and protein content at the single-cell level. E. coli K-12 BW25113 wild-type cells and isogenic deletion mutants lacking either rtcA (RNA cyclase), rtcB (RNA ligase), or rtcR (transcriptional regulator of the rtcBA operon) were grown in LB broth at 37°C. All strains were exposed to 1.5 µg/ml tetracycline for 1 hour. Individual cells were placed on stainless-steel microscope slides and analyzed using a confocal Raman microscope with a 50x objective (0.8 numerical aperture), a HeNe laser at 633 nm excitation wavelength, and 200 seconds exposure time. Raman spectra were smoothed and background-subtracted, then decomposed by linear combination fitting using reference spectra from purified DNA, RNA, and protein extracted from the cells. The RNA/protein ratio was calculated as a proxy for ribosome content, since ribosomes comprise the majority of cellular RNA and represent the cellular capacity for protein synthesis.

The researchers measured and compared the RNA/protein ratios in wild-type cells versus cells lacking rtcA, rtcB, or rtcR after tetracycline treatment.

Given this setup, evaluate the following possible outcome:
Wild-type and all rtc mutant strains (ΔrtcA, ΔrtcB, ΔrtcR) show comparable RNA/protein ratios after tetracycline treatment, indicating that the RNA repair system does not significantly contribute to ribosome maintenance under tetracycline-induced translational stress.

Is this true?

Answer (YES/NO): NO